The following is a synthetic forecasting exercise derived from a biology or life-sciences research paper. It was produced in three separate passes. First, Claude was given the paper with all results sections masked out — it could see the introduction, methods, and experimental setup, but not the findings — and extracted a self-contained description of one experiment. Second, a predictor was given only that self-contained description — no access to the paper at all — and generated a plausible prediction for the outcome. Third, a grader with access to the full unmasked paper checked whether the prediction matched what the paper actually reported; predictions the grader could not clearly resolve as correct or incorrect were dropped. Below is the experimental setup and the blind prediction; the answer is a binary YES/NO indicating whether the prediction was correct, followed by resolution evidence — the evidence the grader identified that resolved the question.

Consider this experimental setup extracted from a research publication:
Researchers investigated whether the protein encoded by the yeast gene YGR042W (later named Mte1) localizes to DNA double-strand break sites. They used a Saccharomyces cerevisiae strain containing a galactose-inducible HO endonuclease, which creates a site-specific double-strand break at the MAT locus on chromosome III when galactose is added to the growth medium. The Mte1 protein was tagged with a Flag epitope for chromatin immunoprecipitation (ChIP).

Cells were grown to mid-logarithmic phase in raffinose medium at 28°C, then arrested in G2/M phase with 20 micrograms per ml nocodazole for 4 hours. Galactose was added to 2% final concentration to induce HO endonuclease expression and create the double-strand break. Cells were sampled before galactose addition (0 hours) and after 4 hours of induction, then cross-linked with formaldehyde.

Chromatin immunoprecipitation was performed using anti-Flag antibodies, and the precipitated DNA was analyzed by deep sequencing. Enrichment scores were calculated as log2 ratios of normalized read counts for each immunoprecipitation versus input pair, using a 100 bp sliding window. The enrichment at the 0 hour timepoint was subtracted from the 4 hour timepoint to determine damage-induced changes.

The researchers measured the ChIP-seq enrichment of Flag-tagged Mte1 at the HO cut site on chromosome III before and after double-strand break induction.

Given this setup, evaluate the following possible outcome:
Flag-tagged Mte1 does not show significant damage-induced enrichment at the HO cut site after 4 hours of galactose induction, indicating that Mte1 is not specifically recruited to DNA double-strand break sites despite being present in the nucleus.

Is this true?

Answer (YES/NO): NO